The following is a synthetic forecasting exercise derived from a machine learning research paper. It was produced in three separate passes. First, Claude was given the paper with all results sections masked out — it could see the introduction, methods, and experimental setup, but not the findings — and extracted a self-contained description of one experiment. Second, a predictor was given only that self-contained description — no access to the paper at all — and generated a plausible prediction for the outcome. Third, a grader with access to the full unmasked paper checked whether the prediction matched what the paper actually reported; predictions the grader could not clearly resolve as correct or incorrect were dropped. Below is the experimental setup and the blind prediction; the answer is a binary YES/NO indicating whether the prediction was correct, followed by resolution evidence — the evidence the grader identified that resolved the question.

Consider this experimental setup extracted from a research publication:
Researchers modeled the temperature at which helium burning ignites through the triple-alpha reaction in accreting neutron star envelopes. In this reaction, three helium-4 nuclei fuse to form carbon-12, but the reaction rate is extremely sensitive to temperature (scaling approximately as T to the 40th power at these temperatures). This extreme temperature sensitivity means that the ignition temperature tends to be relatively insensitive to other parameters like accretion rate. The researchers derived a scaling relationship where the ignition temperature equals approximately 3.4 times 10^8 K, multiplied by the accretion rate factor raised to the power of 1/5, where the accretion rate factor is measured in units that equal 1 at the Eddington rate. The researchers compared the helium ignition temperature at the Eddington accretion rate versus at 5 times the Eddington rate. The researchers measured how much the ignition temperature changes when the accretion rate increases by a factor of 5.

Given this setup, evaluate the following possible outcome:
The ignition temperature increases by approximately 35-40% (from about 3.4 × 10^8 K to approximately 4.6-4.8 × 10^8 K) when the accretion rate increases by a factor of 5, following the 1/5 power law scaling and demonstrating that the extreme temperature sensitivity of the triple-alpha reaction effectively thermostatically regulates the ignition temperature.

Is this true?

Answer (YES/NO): YES